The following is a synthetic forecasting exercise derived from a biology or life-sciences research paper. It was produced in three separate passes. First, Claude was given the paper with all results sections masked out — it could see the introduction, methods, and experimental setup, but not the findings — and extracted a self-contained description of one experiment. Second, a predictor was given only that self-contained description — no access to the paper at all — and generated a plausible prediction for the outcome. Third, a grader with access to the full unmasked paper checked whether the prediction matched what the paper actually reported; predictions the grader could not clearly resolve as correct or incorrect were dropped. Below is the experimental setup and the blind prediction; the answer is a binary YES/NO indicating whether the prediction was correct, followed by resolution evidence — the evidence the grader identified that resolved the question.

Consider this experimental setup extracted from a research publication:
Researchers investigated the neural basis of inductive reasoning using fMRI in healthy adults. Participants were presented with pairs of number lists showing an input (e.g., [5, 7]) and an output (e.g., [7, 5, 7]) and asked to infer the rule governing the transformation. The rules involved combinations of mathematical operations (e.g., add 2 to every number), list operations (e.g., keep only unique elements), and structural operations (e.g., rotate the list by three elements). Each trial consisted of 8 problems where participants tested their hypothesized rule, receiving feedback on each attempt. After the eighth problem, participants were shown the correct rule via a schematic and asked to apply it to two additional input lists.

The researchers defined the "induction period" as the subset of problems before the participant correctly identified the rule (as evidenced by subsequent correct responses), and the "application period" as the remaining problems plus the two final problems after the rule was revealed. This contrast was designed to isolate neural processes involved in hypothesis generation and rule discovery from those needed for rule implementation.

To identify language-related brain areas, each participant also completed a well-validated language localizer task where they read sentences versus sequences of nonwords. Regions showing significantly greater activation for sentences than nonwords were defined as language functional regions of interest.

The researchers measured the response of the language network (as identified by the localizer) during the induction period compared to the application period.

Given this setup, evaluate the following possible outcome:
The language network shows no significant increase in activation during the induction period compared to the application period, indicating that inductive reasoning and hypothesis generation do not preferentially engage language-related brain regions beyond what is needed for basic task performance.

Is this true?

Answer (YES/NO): NO